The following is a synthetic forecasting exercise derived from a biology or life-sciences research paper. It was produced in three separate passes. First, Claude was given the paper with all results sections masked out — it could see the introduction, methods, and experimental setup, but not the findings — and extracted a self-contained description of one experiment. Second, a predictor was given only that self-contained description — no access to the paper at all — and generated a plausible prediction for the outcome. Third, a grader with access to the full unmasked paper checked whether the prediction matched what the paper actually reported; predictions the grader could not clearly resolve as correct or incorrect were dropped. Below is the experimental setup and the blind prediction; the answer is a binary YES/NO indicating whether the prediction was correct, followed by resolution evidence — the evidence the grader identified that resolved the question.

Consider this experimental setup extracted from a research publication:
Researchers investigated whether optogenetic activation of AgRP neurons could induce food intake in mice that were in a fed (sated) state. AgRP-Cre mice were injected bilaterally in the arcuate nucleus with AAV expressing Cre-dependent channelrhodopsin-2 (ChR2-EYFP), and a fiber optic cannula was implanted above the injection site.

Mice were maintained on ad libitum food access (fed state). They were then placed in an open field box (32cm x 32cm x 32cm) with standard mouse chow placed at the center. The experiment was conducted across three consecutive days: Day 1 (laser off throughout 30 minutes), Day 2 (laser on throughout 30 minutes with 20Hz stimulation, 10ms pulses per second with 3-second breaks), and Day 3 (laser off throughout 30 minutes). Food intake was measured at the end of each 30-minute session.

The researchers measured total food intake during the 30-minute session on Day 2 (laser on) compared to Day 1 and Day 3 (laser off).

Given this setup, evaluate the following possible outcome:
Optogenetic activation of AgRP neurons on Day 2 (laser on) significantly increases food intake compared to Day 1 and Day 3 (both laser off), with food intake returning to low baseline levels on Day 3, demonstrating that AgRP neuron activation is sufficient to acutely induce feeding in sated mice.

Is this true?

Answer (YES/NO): YES